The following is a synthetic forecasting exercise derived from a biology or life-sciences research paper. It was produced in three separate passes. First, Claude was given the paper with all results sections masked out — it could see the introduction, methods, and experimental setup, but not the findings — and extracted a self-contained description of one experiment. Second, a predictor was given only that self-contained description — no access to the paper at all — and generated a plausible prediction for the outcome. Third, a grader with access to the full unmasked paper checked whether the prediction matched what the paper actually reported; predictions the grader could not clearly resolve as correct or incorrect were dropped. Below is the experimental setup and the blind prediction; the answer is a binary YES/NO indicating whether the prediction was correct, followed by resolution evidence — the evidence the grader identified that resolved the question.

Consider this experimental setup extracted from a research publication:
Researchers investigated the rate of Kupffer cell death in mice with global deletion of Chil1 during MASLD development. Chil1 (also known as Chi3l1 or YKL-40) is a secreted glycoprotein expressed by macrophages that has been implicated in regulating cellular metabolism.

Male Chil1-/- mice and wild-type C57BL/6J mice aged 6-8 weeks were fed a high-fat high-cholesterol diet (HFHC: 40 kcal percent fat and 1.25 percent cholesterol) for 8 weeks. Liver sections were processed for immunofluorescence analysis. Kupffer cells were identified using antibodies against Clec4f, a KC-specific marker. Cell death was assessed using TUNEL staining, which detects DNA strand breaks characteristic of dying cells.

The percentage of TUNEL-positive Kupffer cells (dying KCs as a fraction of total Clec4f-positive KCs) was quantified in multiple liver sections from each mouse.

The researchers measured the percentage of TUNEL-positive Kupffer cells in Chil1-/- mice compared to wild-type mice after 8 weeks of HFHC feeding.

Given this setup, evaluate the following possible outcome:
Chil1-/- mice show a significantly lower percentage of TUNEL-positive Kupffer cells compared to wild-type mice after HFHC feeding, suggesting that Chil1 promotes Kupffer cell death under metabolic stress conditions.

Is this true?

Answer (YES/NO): NO